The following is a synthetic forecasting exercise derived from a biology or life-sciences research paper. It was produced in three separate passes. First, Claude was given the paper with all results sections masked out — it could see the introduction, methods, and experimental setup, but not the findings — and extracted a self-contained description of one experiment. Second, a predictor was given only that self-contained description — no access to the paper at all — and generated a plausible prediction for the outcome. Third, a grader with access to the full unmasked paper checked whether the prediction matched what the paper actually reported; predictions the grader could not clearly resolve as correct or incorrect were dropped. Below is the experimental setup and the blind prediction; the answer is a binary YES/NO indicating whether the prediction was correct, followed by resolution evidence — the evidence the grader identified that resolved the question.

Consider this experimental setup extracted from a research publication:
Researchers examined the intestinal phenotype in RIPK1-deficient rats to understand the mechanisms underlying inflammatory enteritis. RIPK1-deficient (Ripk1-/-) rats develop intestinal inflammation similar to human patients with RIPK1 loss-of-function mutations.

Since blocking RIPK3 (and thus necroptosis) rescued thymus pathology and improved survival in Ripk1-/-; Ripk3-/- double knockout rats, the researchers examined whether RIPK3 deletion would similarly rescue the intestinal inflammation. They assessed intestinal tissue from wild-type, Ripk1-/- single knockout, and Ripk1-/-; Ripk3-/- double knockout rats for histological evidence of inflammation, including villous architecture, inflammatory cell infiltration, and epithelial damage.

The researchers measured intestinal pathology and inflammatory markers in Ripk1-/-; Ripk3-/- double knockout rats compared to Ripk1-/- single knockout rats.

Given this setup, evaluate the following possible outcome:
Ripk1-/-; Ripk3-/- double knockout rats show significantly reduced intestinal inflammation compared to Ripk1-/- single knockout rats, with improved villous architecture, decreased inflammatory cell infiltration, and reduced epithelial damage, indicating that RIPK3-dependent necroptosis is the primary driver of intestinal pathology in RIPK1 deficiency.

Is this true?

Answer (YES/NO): NO